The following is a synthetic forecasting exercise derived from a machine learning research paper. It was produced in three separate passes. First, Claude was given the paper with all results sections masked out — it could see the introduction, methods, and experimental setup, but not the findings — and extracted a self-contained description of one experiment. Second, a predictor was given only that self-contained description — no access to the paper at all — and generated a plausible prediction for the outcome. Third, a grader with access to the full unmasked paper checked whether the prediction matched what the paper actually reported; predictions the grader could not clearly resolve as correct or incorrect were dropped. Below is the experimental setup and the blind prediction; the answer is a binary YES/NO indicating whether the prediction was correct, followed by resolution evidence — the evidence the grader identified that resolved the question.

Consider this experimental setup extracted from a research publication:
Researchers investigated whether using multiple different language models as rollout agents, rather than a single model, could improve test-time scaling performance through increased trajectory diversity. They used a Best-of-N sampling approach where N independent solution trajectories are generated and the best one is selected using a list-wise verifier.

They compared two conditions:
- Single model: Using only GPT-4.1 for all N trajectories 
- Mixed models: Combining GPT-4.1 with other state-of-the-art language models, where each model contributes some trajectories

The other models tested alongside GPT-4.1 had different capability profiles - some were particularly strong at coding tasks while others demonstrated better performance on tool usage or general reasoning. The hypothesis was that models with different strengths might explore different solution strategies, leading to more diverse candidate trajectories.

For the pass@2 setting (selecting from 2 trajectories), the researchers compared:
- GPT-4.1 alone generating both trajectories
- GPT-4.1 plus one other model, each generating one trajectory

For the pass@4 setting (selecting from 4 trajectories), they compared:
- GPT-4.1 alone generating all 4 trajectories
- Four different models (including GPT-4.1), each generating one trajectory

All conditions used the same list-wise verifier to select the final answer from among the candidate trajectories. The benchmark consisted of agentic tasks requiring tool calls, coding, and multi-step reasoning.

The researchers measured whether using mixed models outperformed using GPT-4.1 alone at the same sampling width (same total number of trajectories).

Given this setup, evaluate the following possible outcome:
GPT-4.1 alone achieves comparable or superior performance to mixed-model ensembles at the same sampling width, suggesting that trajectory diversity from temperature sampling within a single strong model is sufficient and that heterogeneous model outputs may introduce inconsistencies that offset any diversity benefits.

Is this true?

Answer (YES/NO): NO